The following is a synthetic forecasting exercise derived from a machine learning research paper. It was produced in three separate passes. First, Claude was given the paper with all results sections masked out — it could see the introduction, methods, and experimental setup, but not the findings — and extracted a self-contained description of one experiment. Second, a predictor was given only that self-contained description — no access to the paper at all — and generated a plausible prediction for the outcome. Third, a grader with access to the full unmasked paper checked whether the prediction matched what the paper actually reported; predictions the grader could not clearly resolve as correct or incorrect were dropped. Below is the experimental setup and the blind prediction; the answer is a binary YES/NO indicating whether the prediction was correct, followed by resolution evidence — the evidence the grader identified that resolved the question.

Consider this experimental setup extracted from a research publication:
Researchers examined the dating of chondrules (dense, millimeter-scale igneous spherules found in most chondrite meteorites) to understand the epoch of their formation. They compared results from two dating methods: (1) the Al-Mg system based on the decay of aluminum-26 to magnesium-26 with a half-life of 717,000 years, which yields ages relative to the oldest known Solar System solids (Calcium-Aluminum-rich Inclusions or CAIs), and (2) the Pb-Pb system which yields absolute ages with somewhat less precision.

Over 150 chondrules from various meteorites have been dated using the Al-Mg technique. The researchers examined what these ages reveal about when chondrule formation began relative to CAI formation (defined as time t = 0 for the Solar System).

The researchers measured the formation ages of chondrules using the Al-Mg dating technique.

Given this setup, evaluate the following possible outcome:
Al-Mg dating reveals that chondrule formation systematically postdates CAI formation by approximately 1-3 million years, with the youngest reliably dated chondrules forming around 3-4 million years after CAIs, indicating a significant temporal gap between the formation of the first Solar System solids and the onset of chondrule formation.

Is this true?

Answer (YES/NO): YES